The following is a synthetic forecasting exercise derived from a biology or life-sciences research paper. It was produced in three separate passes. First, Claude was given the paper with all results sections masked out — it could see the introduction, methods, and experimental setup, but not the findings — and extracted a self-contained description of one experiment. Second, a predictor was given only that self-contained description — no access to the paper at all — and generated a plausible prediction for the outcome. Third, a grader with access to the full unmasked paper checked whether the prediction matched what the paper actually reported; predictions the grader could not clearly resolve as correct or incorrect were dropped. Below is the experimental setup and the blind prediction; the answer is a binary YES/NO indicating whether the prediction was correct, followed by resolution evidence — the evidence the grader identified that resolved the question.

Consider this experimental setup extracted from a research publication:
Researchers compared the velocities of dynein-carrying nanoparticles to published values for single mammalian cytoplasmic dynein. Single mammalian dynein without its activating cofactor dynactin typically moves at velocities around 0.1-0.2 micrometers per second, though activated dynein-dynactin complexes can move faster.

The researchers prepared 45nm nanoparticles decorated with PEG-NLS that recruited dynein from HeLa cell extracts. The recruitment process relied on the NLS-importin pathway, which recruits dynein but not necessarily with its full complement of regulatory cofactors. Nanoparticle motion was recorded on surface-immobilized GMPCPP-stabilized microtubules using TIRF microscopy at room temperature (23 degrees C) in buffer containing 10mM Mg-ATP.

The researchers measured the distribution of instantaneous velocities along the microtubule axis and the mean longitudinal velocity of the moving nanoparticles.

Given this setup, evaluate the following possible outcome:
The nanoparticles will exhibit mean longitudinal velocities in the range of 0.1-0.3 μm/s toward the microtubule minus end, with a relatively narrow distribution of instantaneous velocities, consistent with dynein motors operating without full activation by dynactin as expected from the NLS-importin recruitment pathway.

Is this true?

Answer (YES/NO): NO